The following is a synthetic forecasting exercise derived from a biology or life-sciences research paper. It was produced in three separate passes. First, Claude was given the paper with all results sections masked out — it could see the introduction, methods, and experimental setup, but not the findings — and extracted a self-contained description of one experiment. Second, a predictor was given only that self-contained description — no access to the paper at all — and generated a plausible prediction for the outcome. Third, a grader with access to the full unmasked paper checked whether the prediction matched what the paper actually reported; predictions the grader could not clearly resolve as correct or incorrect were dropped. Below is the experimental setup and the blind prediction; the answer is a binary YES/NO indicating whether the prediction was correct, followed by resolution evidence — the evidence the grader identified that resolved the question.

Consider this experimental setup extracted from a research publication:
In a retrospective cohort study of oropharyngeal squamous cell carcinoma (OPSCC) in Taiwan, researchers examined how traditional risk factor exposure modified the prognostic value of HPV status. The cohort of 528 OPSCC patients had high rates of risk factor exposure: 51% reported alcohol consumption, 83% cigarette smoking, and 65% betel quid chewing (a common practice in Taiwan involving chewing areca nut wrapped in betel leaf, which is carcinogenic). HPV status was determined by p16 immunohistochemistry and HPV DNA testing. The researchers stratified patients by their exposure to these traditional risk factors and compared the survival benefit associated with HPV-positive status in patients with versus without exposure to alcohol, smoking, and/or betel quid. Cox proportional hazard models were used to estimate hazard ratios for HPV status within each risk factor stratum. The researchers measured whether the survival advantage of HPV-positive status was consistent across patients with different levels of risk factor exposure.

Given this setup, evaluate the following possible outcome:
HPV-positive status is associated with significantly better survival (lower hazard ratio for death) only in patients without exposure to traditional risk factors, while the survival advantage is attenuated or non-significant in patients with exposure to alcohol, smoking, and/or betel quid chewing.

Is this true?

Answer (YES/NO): NO